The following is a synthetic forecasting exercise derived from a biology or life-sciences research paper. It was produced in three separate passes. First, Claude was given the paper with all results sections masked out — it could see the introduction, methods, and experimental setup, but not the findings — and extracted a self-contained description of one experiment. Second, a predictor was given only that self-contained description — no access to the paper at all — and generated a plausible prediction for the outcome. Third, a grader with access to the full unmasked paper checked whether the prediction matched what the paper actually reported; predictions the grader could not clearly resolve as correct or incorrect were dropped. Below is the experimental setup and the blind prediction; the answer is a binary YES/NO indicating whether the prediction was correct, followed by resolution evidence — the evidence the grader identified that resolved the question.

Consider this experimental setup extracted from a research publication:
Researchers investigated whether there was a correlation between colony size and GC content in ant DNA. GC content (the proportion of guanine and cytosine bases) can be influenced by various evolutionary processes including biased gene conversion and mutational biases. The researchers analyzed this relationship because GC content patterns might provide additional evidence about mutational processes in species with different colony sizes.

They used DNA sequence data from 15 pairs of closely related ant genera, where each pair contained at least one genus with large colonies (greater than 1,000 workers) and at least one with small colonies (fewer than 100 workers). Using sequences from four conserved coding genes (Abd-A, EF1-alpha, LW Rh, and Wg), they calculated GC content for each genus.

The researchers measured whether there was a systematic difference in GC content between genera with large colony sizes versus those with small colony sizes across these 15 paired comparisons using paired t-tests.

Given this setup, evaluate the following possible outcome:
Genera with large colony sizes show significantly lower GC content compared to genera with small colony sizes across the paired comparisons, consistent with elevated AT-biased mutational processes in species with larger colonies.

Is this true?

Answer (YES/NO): YES